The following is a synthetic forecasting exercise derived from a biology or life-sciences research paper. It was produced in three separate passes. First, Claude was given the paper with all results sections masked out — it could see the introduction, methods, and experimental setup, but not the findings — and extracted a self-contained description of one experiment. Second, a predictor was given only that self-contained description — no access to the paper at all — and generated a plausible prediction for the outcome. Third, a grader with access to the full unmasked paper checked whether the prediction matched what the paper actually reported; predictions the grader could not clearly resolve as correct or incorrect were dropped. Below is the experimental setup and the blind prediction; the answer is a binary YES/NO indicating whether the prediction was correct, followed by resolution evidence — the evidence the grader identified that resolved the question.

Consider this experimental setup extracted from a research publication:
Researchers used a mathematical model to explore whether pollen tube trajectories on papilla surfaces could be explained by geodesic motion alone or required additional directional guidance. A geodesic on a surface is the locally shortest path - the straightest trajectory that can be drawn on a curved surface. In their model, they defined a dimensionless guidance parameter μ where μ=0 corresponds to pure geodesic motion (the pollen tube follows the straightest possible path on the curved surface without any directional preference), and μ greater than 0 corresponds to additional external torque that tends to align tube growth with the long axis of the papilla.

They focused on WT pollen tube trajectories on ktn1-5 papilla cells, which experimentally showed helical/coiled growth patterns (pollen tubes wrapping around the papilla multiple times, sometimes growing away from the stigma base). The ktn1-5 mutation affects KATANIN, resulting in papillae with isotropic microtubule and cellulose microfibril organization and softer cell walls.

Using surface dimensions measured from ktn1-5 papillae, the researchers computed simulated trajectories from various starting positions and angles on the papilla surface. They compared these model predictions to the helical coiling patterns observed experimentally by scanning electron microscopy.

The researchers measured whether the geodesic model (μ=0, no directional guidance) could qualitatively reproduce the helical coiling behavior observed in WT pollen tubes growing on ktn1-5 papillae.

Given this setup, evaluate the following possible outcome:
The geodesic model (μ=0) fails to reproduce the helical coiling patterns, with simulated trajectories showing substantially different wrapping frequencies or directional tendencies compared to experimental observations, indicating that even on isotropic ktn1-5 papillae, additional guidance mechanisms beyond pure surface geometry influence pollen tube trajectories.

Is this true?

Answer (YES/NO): NO